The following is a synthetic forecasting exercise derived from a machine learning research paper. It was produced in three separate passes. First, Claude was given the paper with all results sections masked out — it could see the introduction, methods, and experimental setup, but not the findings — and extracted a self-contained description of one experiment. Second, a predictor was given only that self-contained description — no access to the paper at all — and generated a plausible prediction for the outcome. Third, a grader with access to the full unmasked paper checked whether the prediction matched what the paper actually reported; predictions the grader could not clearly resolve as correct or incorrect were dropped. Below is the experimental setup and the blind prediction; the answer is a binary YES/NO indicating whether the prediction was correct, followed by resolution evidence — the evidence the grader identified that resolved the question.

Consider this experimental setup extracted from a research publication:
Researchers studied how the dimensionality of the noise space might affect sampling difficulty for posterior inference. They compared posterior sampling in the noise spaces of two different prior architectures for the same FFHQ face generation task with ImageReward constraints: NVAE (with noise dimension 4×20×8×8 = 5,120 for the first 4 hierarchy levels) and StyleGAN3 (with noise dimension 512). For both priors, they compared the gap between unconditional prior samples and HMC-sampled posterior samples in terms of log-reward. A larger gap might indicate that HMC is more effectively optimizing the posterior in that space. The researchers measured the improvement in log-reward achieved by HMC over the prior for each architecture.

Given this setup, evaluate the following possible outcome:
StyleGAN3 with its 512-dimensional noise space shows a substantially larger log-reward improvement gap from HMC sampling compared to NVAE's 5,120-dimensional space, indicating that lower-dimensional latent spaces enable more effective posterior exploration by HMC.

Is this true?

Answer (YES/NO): NO